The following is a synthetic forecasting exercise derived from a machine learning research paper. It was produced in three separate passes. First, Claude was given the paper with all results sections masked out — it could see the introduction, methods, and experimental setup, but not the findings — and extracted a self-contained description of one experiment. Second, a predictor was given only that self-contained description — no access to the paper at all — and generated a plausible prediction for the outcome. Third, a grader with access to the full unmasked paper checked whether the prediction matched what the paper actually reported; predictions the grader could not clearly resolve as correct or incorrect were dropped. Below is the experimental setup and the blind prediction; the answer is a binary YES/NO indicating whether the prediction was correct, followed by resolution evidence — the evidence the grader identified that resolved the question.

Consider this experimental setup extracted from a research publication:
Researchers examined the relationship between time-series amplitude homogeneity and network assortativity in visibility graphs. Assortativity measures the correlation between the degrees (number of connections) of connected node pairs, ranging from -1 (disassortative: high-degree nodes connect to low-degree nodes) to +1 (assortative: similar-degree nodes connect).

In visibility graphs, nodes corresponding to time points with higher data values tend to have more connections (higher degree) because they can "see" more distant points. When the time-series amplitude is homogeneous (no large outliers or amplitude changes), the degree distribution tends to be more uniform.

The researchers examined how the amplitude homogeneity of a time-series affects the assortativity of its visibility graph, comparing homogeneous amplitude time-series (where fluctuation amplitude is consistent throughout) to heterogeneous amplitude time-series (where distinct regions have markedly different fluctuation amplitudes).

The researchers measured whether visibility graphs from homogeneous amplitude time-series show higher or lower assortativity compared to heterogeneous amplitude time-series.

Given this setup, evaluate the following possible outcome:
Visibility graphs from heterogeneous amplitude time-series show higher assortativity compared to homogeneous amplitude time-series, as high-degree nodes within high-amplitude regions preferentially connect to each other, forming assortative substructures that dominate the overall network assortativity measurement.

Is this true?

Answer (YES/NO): NO